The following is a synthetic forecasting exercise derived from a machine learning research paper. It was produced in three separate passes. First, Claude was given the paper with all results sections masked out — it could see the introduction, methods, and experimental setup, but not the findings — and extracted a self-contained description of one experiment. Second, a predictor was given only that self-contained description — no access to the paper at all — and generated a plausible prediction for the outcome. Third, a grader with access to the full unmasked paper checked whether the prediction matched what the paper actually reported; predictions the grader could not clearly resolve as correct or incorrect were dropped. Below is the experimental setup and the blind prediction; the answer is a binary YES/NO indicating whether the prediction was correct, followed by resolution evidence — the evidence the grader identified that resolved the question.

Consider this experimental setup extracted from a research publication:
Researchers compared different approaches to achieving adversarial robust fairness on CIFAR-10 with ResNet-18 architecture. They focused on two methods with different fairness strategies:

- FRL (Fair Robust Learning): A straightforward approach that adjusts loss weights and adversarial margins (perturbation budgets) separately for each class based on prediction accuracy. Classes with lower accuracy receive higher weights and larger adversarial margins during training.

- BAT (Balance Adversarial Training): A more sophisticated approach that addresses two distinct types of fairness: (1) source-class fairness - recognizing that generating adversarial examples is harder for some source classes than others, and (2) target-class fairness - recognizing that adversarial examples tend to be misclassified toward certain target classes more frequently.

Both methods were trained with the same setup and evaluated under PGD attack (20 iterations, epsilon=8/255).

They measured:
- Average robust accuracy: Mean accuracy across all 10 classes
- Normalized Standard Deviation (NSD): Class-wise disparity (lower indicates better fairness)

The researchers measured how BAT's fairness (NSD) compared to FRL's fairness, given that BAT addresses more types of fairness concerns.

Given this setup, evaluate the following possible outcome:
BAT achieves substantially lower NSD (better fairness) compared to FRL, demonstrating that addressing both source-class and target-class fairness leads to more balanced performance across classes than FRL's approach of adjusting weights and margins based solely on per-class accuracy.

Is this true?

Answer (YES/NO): NO